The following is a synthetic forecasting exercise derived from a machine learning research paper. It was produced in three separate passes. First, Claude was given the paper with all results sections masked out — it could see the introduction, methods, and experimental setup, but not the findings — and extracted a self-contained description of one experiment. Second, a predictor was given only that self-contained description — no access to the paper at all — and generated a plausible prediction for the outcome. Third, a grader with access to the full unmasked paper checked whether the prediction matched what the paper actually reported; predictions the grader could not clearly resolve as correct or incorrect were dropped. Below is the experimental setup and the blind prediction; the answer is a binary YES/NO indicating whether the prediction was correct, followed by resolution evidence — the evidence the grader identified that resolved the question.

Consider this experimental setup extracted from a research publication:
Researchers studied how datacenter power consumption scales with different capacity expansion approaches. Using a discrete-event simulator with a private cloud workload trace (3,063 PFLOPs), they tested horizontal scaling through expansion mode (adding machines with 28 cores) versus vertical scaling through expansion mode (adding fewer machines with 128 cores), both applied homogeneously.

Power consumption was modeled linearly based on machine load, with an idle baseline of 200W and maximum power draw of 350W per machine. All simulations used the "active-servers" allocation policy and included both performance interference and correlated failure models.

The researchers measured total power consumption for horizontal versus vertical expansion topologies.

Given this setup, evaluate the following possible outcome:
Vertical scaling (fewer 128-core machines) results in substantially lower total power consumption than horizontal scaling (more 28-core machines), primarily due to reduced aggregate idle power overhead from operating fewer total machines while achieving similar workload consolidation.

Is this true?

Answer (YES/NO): YES